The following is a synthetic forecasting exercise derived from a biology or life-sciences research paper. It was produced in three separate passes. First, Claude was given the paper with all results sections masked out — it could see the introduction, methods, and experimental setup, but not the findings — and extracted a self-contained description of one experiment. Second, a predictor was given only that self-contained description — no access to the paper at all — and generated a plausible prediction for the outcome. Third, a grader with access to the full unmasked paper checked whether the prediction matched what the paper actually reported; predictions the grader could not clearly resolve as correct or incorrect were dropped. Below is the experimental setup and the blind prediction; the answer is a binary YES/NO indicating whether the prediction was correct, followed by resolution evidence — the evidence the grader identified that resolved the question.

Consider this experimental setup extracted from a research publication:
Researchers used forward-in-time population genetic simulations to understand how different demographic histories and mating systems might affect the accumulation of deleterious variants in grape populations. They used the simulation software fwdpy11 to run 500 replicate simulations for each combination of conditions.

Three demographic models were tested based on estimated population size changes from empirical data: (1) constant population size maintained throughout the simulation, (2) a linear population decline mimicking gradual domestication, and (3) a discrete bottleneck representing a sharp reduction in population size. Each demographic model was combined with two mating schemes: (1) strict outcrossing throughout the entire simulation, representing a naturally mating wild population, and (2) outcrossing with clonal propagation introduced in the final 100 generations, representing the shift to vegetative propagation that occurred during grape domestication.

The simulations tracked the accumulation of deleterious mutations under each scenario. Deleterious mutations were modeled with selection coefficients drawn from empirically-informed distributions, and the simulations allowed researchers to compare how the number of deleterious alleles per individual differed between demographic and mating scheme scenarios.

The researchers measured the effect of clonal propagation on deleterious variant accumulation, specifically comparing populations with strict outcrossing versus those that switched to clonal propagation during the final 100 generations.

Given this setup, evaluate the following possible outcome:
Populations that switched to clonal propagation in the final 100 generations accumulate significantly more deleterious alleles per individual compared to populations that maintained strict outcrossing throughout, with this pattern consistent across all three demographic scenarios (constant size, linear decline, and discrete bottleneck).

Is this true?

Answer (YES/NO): YES